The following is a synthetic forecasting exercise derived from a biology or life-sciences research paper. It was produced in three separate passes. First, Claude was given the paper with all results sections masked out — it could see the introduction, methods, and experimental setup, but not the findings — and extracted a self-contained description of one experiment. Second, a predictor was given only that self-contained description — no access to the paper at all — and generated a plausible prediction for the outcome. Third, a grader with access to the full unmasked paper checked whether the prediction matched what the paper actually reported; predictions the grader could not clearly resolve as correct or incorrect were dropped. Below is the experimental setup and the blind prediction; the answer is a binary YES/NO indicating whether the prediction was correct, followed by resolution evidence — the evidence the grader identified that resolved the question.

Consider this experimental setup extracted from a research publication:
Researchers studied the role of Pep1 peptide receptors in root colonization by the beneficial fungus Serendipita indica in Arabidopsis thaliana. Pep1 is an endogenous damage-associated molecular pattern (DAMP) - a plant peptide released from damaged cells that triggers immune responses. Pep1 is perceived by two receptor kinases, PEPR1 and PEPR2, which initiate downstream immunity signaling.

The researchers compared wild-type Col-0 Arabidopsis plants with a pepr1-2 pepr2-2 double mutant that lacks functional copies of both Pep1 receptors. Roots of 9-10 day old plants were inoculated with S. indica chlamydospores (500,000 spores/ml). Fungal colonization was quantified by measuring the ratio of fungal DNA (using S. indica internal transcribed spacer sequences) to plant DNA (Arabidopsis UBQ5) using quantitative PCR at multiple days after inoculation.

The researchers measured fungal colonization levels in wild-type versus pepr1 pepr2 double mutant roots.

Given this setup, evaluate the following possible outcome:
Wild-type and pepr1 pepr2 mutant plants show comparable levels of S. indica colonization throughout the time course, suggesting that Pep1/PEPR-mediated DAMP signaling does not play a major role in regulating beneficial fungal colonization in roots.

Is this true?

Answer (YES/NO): NO